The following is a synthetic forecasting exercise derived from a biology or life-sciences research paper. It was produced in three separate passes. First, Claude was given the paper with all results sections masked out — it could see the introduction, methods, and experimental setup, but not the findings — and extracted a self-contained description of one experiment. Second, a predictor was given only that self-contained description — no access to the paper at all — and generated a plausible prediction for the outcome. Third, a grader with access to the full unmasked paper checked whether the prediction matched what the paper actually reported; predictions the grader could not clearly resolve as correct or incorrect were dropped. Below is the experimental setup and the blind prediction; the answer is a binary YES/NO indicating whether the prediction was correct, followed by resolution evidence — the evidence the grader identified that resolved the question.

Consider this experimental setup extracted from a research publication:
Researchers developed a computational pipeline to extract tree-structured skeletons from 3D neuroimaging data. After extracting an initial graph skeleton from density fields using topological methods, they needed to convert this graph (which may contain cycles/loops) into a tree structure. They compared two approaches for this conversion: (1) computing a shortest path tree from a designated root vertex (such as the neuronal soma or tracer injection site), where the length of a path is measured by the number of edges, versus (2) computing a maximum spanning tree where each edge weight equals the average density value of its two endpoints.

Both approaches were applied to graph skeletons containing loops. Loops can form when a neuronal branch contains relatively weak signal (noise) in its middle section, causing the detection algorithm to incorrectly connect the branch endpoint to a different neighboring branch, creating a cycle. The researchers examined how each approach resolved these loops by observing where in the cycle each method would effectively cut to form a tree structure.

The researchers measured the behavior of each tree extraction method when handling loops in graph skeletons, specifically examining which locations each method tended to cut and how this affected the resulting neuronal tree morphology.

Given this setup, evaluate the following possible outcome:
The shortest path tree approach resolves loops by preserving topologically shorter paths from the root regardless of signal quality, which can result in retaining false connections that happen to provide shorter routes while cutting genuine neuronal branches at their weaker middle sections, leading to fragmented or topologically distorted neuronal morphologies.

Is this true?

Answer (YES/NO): NO